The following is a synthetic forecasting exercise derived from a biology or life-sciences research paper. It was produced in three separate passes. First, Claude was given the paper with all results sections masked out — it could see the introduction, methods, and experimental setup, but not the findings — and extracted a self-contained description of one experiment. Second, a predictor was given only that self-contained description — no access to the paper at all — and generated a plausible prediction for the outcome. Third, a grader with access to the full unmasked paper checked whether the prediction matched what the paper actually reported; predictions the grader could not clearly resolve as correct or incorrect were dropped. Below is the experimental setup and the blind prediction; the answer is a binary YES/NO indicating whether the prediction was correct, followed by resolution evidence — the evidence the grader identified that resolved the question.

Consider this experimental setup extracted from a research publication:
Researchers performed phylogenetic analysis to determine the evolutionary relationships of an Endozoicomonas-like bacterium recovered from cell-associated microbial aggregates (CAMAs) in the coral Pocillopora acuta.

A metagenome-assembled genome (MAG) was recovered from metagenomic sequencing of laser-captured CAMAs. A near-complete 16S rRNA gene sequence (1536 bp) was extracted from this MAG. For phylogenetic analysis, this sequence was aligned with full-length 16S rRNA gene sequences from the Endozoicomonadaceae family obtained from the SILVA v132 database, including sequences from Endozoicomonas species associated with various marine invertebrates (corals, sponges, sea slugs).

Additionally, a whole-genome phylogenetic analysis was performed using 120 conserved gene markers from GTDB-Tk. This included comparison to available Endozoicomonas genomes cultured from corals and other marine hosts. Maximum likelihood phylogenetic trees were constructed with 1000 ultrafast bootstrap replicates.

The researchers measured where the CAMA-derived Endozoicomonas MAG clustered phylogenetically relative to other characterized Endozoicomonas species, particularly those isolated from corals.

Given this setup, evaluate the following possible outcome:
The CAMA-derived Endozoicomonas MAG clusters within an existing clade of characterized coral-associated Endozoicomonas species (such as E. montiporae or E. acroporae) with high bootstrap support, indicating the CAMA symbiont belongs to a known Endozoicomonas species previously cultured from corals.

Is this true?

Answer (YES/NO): NO